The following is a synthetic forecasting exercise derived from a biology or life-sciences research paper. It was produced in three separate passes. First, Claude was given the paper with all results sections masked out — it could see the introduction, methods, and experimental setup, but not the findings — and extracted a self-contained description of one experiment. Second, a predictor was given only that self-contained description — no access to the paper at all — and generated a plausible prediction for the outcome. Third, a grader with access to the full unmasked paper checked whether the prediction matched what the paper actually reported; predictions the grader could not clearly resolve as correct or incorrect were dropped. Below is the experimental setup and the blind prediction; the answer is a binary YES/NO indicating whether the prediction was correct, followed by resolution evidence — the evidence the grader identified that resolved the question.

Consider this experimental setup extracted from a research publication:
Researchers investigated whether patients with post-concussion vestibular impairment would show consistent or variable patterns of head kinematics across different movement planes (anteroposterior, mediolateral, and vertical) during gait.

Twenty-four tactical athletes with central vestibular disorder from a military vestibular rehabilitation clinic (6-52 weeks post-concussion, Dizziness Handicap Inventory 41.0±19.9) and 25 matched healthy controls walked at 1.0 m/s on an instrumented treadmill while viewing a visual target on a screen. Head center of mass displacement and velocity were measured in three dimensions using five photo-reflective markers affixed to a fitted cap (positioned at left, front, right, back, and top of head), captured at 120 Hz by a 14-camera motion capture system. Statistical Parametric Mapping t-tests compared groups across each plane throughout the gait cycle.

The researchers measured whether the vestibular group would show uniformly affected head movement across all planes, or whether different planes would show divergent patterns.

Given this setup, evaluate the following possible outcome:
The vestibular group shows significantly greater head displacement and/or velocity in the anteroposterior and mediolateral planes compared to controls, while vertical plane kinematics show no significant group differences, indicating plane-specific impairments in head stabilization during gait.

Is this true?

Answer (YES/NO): NO